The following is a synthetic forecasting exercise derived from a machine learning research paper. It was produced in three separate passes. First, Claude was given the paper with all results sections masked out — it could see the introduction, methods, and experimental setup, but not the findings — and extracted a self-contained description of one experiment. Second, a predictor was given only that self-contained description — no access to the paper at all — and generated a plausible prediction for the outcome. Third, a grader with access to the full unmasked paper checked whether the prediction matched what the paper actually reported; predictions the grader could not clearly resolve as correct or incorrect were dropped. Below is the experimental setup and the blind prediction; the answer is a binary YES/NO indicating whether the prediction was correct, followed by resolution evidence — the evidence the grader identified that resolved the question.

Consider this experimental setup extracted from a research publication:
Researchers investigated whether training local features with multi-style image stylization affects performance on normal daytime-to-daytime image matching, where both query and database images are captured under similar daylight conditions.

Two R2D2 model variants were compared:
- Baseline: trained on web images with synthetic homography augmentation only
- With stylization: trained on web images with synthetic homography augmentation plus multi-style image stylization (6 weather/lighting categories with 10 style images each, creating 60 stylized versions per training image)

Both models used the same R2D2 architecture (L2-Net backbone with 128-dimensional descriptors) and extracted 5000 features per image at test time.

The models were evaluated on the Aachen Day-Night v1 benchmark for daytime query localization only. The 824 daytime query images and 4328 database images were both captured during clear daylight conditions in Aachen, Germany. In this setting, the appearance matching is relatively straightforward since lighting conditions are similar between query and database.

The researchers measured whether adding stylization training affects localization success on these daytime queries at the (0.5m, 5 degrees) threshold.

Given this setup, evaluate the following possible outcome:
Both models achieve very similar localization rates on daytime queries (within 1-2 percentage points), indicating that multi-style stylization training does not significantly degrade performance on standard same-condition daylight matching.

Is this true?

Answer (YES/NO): YES